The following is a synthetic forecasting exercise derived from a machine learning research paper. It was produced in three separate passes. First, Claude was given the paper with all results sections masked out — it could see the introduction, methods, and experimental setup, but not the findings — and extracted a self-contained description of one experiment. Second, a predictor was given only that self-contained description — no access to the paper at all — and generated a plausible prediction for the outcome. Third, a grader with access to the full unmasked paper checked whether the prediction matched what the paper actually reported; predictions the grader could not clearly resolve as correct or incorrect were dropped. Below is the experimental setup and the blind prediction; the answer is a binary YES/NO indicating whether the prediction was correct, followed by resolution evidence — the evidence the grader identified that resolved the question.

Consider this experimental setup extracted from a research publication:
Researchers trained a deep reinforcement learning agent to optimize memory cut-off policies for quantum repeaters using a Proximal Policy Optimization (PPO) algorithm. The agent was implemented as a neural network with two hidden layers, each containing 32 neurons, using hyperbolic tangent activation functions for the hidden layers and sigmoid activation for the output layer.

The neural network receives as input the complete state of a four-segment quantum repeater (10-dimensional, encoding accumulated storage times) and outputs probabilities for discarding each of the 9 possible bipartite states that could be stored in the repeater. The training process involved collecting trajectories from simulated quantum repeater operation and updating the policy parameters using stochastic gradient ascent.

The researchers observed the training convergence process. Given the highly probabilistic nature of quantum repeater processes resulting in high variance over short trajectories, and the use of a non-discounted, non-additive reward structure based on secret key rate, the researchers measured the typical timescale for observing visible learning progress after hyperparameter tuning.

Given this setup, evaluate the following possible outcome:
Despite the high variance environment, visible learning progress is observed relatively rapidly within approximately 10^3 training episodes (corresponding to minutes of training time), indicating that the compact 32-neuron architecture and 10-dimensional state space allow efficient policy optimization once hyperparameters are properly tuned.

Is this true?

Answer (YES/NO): NO